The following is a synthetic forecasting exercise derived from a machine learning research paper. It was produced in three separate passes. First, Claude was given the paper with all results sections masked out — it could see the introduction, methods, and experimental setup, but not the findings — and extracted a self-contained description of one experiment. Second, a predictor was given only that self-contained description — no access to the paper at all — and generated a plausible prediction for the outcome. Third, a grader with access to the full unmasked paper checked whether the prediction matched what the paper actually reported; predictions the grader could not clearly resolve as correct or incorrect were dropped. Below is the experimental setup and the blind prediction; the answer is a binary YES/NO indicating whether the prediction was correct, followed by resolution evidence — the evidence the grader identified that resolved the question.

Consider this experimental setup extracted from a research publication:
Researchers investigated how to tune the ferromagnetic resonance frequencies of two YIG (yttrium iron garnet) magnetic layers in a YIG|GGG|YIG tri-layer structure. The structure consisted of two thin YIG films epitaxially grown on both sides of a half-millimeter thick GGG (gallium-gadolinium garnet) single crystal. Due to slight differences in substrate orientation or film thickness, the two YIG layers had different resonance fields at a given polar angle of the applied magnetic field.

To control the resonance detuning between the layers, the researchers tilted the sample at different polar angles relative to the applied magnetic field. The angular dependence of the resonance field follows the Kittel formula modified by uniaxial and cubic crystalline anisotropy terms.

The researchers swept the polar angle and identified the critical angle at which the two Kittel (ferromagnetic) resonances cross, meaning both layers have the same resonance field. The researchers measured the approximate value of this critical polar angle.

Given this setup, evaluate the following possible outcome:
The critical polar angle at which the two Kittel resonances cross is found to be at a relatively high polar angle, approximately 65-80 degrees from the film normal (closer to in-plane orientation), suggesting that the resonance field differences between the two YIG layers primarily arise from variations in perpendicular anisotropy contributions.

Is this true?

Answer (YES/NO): NO